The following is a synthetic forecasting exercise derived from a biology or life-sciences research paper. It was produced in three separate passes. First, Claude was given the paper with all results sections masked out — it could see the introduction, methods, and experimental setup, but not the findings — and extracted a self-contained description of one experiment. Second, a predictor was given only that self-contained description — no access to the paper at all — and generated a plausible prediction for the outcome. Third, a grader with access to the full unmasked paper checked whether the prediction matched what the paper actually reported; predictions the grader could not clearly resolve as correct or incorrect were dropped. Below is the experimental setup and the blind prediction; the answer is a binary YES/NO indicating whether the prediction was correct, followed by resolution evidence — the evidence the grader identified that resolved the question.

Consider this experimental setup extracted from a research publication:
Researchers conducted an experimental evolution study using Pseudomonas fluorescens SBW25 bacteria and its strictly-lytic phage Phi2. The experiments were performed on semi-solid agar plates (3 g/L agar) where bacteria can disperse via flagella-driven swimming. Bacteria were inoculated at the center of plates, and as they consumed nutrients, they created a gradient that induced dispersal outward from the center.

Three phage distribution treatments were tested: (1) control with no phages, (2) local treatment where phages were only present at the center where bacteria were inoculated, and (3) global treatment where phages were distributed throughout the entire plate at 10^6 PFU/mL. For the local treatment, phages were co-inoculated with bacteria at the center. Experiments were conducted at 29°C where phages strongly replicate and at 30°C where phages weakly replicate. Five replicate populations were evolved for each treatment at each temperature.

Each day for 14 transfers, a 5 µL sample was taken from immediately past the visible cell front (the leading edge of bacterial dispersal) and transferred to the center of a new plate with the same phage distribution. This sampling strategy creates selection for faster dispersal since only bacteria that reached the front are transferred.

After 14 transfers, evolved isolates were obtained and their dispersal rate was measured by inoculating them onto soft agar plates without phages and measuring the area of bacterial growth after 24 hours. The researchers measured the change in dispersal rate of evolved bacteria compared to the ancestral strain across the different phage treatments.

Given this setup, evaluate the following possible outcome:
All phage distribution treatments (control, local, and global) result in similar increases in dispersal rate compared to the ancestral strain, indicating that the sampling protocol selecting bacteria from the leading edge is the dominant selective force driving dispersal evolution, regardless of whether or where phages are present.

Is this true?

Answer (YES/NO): NO